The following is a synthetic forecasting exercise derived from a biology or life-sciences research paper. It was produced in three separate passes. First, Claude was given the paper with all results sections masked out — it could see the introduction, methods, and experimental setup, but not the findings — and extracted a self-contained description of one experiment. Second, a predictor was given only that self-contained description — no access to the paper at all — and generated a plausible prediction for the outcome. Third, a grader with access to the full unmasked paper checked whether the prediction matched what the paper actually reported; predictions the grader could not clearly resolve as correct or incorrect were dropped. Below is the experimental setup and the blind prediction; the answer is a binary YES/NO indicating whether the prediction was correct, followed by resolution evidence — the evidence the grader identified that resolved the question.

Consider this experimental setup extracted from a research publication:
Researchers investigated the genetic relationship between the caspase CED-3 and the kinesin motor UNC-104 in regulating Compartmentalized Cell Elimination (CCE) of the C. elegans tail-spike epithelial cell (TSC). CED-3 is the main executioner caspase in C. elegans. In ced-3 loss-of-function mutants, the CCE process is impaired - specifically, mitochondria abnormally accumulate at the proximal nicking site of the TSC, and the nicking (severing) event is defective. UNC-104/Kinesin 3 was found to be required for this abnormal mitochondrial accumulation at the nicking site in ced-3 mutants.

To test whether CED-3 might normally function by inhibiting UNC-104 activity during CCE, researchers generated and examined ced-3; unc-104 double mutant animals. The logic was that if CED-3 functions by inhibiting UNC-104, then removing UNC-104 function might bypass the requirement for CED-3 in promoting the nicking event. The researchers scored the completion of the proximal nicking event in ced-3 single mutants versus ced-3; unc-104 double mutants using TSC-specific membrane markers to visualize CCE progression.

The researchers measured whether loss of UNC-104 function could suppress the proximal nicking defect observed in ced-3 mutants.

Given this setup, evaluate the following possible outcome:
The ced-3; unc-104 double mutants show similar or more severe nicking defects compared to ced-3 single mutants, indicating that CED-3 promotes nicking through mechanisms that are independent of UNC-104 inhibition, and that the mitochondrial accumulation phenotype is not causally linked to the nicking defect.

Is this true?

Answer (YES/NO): NO